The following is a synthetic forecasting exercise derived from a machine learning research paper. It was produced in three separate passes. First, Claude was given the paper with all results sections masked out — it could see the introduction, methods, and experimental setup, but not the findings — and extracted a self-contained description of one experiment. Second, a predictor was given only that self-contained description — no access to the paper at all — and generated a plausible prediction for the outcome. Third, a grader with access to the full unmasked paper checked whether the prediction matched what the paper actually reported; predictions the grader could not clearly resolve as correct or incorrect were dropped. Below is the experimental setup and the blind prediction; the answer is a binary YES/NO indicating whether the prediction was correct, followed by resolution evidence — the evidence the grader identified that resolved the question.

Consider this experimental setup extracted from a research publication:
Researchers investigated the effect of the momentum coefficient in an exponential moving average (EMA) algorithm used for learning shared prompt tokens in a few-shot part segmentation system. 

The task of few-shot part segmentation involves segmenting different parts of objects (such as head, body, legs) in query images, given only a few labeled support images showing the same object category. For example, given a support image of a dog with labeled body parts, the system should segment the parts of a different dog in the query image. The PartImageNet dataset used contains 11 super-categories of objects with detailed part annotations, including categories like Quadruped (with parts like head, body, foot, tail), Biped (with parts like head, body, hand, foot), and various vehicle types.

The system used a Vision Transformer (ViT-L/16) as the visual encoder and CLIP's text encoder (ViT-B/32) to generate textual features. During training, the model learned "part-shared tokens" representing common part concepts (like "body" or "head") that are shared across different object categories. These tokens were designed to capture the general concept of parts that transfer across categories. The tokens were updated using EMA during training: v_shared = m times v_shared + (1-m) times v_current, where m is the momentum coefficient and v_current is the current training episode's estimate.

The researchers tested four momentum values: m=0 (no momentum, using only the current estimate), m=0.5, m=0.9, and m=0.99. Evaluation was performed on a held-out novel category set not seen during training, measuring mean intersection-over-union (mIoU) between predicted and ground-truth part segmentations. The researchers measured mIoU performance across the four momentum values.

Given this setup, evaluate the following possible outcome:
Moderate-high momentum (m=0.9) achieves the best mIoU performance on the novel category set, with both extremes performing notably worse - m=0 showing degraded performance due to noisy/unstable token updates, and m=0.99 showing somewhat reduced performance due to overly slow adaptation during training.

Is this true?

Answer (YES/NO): NO